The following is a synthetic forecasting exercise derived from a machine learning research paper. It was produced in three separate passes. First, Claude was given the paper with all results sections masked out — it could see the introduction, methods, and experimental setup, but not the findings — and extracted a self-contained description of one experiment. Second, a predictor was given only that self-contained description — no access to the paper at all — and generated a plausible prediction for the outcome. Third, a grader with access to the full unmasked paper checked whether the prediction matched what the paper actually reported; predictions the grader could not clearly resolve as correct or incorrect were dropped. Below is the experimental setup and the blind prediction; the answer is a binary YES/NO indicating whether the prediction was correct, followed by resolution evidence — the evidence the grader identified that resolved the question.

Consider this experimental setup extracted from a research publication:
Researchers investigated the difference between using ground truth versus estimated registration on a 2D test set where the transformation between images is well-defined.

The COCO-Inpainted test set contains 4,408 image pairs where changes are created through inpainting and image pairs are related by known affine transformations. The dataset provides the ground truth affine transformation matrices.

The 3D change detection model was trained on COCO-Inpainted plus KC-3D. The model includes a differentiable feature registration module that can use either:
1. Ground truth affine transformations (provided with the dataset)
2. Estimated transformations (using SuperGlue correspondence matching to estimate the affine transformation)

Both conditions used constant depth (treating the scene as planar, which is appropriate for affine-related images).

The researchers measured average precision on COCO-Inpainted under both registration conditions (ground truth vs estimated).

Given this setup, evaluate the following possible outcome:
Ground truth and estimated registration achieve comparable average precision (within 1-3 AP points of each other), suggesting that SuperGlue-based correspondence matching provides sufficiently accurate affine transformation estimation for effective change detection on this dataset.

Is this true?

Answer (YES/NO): YES